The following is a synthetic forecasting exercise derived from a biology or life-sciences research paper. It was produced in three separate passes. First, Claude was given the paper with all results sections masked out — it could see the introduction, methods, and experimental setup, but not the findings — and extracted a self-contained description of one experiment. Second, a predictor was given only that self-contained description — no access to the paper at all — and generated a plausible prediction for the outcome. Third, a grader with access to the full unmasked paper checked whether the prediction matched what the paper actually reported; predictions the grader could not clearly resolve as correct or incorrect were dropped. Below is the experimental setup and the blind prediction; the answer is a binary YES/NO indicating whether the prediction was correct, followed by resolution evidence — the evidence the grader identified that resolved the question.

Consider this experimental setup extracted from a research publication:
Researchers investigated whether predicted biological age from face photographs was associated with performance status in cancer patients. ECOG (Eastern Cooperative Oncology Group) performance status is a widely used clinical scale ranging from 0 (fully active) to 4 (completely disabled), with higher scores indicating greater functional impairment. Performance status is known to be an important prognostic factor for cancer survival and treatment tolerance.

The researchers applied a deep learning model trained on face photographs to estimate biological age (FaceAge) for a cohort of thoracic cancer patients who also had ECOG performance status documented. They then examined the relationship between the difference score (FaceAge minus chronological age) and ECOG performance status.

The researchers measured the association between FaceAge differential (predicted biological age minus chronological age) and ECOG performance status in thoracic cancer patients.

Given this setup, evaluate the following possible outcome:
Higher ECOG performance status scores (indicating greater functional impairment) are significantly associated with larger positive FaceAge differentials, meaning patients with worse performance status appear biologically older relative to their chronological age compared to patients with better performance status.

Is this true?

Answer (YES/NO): NO